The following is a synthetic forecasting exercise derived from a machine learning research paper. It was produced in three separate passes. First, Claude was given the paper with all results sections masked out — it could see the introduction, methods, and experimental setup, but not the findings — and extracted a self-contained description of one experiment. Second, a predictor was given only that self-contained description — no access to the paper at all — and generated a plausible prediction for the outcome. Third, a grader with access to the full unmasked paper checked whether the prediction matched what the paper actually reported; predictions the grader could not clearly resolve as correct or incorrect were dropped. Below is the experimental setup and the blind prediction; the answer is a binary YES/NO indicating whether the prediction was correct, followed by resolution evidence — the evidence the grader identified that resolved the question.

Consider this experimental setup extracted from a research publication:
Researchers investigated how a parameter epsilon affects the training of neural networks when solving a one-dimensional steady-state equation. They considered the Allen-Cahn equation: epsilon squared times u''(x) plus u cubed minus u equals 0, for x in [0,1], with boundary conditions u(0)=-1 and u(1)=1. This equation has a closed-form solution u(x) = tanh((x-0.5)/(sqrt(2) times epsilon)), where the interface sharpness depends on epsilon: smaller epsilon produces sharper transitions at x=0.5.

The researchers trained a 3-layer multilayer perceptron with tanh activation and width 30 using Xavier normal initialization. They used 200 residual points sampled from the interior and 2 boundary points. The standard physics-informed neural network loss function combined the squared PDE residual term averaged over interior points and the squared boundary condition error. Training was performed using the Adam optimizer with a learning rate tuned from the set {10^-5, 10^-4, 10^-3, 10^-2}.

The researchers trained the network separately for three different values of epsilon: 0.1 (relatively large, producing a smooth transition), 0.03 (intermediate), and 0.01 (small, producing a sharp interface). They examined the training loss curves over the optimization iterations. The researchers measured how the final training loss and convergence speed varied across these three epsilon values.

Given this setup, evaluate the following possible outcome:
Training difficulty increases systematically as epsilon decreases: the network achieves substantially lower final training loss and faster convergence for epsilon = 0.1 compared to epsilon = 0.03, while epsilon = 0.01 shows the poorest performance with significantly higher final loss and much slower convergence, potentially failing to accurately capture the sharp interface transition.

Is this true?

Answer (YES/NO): YES